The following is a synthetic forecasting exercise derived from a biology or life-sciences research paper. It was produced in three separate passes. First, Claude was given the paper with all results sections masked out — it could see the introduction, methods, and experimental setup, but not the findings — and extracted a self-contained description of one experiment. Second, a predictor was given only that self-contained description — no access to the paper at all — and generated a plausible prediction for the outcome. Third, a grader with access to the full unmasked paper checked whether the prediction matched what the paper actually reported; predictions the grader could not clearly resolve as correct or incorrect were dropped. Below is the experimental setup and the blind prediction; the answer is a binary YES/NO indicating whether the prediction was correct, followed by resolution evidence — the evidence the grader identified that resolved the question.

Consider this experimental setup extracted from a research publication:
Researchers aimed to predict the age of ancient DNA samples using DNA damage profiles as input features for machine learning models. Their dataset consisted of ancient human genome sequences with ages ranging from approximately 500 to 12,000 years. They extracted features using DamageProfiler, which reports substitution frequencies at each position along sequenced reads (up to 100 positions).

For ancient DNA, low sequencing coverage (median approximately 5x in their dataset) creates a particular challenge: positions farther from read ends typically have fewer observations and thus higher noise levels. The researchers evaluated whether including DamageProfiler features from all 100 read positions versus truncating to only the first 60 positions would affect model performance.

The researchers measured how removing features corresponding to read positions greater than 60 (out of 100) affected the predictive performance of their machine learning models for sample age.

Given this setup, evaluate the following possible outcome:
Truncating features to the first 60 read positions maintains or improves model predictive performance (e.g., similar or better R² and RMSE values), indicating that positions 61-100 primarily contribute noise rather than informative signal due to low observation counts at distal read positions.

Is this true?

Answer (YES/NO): YES